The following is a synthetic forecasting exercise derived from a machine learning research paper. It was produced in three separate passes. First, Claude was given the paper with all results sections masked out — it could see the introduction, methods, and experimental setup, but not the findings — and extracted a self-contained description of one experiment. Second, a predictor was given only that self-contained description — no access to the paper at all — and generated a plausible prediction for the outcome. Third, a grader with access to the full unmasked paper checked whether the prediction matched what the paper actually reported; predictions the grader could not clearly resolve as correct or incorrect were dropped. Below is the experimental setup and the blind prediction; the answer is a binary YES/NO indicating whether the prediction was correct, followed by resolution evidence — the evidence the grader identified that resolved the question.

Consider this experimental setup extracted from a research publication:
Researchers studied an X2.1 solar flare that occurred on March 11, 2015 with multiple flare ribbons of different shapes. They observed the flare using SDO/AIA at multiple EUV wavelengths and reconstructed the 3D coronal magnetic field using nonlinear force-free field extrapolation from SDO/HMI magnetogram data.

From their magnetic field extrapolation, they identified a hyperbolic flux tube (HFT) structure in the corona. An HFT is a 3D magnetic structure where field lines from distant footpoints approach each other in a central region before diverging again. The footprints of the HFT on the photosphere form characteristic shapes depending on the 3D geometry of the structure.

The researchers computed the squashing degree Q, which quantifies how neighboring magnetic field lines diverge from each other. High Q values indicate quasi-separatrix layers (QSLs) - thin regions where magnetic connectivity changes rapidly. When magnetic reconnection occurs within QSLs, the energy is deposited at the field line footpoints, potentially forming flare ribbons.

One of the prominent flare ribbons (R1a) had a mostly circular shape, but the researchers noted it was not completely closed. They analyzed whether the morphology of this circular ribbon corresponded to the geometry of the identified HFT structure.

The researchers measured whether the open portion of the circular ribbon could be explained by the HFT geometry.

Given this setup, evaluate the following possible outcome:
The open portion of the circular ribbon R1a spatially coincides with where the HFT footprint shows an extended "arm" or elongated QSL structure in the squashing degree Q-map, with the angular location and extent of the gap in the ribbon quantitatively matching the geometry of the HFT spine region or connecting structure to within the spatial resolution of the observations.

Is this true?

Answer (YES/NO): NO